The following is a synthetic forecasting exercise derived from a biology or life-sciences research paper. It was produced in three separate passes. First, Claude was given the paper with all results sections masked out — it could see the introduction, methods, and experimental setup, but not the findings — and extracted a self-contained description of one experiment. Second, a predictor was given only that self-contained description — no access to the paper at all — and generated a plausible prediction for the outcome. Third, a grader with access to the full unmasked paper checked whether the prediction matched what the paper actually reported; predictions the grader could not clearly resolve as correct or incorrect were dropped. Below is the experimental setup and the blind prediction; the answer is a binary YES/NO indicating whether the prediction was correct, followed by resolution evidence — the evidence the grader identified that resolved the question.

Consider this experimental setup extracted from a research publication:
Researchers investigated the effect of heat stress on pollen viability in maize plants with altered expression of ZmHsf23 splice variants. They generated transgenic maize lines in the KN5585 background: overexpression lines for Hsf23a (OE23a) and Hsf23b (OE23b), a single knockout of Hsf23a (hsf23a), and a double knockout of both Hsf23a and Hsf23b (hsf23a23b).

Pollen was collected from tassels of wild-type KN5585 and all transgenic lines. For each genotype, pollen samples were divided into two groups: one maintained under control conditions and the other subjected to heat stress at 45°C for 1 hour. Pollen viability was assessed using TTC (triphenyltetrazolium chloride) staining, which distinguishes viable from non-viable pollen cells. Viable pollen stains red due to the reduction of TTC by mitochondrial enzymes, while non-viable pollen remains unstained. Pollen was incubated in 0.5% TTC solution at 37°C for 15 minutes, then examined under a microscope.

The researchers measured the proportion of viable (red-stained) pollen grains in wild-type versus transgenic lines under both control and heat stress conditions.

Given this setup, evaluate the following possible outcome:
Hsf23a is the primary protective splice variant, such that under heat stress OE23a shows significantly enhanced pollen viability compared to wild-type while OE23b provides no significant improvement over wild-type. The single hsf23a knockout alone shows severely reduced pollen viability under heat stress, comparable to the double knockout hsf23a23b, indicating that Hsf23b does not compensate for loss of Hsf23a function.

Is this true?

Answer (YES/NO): NO